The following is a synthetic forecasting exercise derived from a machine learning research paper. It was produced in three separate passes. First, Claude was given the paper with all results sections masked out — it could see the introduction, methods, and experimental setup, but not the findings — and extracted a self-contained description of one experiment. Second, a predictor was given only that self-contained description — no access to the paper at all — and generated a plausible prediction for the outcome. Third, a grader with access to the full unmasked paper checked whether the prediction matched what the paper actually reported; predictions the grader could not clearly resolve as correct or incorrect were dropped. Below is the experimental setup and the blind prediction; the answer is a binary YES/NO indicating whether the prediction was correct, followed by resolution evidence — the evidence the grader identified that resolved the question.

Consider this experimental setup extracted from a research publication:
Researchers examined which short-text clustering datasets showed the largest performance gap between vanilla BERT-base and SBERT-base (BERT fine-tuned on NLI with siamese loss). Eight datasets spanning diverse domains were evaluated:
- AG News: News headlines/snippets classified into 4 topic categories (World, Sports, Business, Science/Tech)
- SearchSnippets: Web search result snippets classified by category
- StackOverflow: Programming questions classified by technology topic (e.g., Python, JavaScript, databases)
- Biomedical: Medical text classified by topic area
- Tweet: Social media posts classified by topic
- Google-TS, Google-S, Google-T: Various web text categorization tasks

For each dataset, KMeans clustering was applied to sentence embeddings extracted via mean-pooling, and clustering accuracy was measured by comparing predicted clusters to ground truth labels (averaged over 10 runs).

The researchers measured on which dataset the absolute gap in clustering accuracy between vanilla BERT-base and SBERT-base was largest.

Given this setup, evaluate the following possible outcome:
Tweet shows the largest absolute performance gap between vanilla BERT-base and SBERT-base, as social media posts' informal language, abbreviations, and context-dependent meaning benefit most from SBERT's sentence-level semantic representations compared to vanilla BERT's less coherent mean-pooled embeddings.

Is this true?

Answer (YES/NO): NO